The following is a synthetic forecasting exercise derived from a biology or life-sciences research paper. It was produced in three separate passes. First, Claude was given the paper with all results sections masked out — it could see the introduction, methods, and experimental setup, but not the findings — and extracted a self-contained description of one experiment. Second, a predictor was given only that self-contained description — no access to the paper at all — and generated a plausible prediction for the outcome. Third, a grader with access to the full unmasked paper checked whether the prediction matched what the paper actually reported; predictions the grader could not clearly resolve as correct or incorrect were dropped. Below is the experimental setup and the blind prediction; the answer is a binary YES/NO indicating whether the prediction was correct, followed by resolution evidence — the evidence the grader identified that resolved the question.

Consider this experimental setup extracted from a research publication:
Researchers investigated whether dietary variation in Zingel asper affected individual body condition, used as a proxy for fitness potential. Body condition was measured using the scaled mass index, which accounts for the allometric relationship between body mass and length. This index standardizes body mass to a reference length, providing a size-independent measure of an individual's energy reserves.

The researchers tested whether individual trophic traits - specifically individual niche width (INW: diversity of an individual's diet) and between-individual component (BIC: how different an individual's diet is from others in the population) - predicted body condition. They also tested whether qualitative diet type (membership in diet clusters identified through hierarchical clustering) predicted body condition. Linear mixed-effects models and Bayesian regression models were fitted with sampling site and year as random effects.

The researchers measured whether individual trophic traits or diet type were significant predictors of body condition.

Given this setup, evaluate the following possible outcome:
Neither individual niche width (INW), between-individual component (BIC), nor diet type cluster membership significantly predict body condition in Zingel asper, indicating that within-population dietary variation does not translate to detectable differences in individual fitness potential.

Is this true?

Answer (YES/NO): NO